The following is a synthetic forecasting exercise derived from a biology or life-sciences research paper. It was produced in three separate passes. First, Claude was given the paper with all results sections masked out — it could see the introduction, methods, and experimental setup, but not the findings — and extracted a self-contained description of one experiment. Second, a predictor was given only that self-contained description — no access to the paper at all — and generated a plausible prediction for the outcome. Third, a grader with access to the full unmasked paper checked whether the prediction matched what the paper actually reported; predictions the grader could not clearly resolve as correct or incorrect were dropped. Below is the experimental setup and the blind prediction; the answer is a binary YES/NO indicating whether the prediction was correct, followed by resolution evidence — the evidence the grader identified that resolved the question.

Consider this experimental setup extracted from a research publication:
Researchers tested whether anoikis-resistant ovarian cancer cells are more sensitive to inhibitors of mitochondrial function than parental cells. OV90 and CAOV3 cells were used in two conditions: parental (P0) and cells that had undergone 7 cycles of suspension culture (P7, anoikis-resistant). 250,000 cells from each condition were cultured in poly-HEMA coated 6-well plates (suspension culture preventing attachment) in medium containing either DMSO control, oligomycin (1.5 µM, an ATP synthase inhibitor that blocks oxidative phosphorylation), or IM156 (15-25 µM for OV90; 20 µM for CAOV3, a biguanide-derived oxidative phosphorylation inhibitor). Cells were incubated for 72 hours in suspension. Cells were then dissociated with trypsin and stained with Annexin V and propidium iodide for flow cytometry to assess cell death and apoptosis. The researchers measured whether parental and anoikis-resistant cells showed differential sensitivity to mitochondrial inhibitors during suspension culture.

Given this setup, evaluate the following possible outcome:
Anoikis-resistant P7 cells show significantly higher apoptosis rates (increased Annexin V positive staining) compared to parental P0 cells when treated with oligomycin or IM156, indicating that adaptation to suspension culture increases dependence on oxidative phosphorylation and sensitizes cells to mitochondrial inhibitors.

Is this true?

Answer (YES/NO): YES